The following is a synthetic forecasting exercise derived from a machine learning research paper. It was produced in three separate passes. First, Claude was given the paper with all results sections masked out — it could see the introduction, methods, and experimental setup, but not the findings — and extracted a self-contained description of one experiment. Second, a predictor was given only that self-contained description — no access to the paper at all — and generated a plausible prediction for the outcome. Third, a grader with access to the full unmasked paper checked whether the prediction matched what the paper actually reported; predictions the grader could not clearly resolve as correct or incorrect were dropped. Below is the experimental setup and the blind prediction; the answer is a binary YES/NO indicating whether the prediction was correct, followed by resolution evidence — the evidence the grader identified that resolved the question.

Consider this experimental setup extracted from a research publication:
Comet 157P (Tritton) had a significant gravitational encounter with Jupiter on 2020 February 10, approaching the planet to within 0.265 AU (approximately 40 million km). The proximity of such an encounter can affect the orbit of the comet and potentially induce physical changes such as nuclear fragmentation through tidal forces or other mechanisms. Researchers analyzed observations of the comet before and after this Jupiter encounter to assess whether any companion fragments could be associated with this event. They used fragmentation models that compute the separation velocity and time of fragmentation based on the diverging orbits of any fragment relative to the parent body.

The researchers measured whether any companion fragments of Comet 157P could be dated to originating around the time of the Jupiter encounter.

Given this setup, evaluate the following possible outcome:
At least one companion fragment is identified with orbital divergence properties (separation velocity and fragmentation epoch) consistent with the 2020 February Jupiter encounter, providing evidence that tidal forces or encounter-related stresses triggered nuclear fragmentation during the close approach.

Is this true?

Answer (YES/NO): NO